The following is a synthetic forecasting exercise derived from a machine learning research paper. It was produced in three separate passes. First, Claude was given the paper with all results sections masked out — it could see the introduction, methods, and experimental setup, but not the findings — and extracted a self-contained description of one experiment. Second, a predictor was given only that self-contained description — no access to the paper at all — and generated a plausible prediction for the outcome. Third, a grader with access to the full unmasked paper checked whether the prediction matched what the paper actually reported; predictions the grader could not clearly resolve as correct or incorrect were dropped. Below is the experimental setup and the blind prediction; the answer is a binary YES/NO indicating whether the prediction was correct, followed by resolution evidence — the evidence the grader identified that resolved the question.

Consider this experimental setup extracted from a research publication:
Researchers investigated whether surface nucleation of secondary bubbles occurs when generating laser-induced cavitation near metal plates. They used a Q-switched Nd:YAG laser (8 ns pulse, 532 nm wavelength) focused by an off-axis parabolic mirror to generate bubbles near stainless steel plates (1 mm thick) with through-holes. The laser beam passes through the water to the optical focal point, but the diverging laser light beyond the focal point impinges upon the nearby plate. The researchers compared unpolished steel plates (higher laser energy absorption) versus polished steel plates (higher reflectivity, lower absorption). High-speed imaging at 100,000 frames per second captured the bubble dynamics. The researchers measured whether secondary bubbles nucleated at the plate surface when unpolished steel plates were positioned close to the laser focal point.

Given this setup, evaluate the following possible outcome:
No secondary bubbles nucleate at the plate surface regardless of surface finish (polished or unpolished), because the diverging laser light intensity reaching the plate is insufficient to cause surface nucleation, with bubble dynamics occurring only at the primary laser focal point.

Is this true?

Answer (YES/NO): NO